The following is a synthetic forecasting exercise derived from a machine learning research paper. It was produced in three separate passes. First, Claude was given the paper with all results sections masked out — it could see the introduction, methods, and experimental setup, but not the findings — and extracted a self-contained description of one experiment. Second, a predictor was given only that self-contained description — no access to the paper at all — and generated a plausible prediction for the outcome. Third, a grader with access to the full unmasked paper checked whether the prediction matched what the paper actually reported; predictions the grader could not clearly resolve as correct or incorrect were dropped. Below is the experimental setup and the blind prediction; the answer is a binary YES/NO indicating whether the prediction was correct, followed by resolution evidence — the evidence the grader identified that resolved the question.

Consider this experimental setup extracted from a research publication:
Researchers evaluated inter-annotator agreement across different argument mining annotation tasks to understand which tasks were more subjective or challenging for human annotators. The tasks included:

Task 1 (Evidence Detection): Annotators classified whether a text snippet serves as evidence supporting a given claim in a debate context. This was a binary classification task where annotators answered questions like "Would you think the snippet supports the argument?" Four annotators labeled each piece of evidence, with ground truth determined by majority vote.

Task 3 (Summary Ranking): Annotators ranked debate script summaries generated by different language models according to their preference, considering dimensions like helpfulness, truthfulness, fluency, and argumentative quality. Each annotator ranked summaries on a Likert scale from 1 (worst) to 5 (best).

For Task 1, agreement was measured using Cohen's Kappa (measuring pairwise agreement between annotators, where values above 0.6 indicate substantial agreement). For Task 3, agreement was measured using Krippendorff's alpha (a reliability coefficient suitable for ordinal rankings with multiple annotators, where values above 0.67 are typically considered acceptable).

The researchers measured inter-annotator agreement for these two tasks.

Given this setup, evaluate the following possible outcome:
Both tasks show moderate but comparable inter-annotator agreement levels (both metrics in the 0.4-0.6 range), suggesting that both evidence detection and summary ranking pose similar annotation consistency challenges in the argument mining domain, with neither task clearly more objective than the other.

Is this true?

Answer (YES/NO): NO